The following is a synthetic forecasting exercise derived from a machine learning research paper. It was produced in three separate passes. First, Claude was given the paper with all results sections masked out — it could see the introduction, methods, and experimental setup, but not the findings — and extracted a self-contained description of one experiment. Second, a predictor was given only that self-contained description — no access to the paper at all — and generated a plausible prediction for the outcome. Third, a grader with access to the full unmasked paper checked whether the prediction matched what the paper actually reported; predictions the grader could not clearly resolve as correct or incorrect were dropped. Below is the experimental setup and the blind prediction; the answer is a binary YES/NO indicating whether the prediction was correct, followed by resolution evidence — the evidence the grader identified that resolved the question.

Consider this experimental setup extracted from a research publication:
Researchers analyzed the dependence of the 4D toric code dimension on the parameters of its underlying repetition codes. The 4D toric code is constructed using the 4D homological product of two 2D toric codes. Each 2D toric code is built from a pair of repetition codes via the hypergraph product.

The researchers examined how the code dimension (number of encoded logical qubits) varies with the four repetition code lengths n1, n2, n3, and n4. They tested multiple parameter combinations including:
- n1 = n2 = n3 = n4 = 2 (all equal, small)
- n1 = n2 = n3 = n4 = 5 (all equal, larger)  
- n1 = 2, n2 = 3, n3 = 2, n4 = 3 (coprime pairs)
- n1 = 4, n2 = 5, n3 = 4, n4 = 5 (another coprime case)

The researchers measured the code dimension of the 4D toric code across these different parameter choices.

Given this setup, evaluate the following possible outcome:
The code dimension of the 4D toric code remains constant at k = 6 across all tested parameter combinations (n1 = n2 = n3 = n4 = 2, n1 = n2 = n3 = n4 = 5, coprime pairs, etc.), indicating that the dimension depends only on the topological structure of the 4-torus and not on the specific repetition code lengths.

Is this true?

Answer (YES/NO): YES